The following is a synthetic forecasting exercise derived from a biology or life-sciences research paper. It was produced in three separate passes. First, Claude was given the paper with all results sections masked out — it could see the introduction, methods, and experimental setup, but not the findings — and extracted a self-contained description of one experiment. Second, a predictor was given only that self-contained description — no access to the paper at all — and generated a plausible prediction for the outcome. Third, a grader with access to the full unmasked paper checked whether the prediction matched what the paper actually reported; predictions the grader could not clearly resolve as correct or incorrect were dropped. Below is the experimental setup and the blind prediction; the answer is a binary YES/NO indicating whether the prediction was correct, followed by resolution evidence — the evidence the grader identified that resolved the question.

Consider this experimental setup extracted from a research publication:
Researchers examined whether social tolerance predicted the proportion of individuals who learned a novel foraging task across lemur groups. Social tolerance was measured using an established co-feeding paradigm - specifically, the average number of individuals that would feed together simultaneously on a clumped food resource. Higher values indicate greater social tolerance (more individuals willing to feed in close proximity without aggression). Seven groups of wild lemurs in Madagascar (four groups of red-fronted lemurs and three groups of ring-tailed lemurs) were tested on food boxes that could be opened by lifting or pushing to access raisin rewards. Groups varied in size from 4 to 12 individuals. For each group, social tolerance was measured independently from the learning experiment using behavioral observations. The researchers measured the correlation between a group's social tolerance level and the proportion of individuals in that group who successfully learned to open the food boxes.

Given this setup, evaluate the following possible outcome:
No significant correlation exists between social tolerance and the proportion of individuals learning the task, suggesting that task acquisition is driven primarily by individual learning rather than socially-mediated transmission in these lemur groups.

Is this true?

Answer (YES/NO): NO